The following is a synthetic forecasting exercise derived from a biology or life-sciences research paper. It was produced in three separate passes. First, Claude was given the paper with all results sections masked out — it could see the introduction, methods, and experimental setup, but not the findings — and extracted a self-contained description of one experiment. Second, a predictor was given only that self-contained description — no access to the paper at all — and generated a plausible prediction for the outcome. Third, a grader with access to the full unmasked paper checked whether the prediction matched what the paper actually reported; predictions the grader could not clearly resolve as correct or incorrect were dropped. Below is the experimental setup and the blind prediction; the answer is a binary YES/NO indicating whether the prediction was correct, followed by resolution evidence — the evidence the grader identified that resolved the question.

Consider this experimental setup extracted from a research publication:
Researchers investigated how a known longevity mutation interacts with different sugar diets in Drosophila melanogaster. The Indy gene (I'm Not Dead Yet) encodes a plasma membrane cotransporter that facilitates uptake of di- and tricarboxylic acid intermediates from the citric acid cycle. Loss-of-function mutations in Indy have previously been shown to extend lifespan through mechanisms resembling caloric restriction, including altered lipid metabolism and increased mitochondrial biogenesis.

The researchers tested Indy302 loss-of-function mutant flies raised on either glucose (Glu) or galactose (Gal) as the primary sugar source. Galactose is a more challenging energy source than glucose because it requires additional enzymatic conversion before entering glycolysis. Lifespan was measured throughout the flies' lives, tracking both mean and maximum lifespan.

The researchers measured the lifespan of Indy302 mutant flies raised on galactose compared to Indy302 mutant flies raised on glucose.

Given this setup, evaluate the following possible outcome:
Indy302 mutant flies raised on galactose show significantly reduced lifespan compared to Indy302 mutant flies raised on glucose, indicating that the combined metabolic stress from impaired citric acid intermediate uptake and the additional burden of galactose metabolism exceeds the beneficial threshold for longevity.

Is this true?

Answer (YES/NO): YES